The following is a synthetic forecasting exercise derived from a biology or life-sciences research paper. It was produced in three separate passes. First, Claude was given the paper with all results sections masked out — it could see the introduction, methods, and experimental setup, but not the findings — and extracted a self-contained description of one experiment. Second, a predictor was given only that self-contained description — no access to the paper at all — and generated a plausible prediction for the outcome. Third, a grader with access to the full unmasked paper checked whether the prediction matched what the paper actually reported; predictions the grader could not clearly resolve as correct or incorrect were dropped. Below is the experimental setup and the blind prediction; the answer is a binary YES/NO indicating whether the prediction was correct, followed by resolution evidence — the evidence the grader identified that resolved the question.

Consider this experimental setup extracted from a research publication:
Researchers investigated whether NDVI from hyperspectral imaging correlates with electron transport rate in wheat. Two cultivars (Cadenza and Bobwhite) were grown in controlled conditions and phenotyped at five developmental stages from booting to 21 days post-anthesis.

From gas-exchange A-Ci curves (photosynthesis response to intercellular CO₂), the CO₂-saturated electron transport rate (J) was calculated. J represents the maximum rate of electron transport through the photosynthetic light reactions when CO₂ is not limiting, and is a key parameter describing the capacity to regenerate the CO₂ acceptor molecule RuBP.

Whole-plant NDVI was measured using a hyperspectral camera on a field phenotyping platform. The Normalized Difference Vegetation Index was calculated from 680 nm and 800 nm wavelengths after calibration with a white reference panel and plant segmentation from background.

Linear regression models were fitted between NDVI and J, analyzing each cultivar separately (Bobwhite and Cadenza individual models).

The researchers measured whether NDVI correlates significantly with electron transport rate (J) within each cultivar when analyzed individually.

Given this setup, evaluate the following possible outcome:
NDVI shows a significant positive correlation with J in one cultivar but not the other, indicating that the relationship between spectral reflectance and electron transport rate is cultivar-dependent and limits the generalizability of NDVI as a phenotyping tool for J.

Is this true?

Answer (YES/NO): YES